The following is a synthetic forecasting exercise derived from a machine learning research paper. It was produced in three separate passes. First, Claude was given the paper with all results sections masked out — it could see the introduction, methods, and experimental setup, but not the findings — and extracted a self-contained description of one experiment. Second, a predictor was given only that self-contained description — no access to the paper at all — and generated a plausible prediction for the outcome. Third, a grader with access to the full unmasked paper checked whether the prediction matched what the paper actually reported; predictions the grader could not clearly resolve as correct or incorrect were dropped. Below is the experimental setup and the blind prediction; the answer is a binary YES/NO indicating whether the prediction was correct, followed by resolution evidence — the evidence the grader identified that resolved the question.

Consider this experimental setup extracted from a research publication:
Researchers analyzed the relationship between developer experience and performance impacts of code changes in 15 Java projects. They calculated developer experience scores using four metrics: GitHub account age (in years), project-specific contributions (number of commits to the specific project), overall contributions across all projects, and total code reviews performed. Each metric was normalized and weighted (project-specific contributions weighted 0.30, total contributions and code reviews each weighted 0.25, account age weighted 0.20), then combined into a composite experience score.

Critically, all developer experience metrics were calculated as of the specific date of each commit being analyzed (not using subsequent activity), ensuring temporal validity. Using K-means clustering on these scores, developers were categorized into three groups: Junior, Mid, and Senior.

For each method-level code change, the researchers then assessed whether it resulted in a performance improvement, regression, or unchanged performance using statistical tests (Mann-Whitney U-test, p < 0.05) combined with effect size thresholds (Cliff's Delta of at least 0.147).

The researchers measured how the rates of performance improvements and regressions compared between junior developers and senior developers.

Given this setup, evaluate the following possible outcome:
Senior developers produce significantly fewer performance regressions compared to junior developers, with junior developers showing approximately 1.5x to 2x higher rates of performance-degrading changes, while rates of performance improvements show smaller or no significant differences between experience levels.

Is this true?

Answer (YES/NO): NO